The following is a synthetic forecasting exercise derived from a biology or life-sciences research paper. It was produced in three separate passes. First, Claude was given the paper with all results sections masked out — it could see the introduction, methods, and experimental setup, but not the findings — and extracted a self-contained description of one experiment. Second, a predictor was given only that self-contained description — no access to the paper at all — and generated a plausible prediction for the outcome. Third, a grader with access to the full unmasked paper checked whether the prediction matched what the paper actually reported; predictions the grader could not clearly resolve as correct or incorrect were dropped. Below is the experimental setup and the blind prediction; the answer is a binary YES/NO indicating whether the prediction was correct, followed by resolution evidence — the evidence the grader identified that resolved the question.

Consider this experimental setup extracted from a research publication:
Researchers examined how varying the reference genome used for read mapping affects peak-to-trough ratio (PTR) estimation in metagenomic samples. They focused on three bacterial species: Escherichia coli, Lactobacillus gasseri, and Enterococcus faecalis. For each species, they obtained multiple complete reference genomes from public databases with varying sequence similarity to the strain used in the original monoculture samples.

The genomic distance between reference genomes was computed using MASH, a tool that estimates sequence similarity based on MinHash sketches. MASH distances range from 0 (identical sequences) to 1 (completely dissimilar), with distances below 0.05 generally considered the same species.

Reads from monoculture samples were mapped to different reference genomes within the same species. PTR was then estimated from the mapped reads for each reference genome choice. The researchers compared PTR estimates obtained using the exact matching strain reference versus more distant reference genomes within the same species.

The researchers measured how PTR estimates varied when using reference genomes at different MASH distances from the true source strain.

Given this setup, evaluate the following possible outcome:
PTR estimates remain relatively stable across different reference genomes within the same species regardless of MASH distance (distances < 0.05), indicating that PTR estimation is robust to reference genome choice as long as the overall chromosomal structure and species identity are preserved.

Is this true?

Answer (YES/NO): YES